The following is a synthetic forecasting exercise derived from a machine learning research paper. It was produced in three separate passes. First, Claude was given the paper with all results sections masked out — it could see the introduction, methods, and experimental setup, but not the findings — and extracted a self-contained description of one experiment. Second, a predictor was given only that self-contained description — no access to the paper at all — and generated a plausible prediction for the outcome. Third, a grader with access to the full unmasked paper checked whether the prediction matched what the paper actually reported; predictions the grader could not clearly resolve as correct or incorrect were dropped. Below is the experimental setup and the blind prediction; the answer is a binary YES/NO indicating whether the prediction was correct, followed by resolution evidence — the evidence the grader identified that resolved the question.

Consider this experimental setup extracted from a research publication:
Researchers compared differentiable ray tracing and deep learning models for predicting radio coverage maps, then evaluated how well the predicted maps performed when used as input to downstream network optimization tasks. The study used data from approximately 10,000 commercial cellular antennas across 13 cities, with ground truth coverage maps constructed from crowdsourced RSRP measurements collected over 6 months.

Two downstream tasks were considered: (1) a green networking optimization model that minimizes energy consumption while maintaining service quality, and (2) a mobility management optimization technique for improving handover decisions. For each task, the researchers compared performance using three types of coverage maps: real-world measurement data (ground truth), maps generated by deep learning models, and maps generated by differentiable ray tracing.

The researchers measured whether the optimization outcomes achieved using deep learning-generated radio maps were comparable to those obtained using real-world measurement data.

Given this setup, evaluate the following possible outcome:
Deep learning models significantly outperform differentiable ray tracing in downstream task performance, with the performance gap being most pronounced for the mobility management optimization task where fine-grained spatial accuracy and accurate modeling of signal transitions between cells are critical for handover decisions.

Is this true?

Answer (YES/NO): NO